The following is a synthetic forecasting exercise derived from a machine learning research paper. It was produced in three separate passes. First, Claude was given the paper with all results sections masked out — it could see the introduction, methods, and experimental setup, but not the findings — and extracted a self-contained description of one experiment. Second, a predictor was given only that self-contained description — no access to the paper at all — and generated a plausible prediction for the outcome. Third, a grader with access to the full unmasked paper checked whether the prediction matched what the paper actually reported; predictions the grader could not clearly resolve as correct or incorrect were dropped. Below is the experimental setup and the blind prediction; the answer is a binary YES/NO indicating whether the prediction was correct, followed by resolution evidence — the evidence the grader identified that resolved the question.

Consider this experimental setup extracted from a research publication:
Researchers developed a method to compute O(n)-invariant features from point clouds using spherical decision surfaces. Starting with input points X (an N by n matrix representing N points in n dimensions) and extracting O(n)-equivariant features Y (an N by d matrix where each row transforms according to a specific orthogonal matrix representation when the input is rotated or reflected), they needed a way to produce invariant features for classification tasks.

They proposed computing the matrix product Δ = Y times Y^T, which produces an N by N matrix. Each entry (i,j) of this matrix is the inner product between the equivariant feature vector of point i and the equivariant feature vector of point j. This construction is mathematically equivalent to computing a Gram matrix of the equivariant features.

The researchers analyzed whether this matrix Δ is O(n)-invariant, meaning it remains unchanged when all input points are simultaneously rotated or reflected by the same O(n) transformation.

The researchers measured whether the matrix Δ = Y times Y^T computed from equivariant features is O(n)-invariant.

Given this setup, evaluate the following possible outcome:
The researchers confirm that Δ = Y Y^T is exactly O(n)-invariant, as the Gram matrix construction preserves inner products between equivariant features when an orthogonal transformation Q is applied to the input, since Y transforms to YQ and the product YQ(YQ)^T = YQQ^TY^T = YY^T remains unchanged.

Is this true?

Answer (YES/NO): YES